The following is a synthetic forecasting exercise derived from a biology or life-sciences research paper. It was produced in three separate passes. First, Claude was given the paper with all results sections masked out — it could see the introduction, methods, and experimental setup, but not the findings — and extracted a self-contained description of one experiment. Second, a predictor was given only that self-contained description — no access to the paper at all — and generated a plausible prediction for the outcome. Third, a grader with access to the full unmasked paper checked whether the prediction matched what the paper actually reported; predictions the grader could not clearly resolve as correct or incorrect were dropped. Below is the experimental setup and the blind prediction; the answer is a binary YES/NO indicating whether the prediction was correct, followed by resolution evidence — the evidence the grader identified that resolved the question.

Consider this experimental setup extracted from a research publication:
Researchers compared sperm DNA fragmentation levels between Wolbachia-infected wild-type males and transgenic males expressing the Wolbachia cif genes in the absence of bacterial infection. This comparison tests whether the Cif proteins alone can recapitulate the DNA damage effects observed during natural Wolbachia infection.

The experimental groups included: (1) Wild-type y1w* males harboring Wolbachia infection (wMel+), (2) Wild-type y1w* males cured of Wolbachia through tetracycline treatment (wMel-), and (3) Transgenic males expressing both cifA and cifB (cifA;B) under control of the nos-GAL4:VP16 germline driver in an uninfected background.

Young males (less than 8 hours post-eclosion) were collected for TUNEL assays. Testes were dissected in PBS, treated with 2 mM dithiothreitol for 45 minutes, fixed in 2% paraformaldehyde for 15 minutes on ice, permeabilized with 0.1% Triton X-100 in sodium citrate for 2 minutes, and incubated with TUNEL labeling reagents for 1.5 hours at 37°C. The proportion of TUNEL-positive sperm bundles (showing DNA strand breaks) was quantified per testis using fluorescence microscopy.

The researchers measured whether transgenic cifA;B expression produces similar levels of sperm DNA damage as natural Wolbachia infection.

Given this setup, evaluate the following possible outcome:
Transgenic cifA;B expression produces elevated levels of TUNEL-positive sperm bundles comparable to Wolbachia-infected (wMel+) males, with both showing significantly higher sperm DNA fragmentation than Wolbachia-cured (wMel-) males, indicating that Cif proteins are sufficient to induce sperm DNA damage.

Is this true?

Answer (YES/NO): YES